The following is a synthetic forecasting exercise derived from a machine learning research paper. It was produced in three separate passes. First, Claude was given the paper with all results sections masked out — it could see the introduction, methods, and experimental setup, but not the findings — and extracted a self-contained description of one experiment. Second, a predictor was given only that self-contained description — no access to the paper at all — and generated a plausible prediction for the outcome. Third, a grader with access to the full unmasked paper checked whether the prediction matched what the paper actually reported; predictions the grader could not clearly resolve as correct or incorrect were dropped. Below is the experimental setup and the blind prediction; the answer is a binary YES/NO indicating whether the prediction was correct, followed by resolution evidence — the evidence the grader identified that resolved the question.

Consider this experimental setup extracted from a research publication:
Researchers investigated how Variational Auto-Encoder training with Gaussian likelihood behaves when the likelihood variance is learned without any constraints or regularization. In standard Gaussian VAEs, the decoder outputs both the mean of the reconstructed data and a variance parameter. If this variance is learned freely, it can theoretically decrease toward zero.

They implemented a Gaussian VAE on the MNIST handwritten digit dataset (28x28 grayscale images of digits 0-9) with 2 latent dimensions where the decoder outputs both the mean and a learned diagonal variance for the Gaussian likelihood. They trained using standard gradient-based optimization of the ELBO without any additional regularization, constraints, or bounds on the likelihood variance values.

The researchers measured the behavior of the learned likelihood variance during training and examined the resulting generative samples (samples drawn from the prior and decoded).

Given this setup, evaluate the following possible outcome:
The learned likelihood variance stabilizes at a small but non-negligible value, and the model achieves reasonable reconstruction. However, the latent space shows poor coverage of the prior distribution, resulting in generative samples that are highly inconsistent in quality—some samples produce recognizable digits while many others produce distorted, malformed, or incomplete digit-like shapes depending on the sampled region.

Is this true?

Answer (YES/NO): NO